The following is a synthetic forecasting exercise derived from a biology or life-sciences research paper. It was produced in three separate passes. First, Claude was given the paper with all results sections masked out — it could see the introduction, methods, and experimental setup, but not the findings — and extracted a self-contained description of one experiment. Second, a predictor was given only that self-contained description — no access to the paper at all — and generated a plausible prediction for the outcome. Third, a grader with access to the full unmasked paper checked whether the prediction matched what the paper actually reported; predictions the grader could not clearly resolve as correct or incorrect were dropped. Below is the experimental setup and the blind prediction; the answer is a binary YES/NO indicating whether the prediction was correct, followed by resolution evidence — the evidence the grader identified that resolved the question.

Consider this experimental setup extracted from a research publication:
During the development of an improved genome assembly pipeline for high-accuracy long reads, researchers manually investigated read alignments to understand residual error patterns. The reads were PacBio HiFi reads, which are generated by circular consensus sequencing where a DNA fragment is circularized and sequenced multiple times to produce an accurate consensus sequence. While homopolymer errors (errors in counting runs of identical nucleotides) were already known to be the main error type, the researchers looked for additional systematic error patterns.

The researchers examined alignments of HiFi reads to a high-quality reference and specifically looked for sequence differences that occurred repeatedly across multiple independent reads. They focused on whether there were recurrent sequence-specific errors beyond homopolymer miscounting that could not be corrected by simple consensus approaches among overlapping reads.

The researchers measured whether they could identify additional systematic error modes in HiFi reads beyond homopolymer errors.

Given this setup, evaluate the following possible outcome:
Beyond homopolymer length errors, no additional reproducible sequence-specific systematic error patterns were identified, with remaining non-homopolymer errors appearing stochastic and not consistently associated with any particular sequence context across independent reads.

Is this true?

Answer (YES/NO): NO